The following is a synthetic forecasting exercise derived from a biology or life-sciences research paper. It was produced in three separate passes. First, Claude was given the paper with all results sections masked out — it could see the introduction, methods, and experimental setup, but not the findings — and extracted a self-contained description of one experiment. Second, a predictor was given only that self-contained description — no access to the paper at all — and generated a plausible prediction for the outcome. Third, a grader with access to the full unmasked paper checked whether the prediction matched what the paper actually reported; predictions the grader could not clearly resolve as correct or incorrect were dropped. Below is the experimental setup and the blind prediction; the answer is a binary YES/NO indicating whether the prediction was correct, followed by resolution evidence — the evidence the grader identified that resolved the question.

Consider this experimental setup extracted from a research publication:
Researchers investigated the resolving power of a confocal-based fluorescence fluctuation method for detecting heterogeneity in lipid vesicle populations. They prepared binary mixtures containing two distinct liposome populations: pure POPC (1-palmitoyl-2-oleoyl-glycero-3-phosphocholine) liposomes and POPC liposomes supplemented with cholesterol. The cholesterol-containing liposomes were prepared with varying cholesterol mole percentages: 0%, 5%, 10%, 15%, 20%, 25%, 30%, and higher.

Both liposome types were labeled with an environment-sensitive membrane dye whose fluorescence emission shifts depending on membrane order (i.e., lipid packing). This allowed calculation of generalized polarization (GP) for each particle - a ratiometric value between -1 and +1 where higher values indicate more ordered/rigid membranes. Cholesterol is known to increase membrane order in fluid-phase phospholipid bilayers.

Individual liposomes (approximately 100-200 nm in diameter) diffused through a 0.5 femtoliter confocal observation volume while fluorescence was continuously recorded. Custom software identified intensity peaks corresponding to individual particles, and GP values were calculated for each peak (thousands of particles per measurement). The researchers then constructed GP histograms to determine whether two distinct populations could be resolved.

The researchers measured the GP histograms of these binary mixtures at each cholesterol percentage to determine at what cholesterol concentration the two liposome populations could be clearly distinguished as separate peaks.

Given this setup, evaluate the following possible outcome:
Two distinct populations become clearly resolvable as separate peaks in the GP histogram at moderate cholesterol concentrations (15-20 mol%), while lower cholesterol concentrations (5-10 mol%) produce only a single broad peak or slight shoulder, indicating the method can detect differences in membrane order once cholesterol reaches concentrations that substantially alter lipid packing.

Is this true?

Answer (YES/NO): NO